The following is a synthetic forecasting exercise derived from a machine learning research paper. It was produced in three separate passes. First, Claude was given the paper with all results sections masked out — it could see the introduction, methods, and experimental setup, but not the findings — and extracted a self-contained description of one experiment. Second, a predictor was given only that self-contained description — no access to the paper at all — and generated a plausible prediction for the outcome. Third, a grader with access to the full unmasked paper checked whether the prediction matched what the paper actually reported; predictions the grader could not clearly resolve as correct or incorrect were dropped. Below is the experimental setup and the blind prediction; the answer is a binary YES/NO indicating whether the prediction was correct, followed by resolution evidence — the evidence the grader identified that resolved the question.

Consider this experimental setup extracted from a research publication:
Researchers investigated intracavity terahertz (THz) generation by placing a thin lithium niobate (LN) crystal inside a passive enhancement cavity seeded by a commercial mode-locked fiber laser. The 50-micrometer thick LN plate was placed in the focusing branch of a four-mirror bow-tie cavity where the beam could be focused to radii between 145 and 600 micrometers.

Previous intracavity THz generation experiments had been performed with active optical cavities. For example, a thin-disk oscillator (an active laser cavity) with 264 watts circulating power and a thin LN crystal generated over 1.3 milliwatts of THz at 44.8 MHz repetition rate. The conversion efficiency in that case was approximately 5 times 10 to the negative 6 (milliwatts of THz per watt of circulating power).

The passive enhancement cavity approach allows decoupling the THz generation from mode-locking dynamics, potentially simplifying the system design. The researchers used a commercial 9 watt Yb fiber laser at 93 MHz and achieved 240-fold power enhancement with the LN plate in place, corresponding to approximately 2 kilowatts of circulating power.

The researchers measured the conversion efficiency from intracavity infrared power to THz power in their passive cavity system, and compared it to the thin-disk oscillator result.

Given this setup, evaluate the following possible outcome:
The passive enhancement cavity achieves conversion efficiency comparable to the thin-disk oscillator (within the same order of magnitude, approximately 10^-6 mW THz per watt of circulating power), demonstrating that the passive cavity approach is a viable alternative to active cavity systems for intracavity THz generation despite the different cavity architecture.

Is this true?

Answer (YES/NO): NO